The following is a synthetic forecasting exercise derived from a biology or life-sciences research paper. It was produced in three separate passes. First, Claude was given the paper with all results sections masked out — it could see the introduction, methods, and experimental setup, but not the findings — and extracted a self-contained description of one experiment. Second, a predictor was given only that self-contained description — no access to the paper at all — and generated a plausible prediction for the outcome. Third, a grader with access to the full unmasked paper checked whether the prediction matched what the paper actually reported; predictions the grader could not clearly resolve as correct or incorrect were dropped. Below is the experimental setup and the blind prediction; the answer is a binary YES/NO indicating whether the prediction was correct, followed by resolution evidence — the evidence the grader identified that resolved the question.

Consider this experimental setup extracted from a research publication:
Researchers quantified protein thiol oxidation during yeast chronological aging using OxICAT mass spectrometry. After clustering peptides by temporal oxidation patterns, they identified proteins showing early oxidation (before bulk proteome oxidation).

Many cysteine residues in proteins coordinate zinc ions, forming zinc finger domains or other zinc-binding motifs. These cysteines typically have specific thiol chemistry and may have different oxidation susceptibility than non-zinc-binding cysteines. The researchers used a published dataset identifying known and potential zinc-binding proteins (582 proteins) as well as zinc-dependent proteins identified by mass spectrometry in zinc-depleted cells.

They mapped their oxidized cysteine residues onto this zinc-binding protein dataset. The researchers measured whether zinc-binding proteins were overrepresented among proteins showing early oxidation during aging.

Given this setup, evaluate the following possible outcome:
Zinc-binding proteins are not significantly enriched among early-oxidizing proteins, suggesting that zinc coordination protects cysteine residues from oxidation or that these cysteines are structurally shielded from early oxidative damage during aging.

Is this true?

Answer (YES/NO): NO